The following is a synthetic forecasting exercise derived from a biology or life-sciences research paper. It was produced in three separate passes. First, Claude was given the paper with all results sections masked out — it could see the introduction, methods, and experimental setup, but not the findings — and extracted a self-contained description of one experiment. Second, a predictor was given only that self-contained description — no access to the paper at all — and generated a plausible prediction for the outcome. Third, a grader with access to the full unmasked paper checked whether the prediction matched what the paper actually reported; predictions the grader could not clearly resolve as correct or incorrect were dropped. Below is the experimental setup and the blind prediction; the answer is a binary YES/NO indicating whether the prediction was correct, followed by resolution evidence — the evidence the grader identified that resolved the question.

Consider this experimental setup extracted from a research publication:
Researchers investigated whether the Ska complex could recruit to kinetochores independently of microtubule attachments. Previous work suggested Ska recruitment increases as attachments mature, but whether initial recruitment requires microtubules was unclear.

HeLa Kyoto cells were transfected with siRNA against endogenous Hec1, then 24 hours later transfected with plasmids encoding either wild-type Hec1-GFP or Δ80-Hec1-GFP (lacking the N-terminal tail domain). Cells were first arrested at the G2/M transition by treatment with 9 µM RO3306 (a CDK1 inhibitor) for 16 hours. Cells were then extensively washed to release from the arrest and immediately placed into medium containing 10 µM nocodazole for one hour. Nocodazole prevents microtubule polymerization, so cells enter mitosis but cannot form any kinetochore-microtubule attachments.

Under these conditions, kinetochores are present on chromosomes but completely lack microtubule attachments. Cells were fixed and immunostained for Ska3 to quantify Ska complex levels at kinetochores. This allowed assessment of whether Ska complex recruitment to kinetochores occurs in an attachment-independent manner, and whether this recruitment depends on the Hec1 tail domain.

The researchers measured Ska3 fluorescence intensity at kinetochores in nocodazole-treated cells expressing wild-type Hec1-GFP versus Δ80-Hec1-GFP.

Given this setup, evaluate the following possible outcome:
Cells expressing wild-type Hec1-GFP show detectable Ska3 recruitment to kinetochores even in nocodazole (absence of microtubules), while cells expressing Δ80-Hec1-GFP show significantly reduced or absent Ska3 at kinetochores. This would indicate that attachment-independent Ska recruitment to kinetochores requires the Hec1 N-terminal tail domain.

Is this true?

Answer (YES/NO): NO